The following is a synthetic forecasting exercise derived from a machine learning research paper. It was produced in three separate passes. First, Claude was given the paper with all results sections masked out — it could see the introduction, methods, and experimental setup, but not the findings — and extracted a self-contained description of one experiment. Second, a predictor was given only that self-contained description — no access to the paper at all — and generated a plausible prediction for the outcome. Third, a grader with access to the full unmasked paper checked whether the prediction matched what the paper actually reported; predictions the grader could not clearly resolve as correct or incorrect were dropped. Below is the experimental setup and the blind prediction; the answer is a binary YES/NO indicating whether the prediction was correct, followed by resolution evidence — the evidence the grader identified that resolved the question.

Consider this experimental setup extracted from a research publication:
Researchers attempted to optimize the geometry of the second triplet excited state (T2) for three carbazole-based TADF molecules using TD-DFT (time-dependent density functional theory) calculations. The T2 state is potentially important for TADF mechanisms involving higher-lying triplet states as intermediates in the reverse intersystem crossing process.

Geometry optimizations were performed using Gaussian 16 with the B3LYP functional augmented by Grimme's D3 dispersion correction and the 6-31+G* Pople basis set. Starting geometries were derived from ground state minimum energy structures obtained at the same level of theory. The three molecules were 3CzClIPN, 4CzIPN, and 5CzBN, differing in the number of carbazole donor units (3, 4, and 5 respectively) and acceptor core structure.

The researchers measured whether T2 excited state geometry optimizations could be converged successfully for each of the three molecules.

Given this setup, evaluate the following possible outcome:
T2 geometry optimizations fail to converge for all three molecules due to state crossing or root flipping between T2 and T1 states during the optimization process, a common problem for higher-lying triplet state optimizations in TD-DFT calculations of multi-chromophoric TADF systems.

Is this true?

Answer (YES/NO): NO